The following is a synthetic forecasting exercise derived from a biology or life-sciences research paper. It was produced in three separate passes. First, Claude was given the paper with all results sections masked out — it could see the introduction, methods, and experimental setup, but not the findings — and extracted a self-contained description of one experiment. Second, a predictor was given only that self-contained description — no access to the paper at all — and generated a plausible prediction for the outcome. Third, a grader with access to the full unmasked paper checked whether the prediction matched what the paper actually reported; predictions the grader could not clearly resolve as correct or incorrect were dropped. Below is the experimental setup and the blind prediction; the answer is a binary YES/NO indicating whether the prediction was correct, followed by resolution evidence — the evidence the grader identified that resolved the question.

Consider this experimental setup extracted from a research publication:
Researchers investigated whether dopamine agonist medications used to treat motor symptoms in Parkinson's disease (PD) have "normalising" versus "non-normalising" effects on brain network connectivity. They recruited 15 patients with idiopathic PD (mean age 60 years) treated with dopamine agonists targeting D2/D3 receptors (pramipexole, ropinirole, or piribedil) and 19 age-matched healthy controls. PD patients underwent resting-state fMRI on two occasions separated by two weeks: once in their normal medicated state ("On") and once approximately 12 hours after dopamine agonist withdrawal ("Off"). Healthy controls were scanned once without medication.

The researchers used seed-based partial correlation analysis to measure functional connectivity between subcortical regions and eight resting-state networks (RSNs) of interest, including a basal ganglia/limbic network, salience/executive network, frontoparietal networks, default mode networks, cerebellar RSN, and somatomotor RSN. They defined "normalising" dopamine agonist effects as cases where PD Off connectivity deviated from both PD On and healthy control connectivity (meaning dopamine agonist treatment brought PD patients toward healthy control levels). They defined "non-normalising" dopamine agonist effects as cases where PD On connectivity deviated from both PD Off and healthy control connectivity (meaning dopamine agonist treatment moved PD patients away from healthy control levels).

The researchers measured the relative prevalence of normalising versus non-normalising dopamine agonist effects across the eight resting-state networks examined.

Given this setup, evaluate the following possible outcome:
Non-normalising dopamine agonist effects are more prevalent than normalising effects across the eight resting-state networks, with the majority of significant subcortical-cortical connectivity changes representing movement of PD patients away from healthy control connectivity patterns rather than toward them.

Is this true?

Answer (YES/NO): YES